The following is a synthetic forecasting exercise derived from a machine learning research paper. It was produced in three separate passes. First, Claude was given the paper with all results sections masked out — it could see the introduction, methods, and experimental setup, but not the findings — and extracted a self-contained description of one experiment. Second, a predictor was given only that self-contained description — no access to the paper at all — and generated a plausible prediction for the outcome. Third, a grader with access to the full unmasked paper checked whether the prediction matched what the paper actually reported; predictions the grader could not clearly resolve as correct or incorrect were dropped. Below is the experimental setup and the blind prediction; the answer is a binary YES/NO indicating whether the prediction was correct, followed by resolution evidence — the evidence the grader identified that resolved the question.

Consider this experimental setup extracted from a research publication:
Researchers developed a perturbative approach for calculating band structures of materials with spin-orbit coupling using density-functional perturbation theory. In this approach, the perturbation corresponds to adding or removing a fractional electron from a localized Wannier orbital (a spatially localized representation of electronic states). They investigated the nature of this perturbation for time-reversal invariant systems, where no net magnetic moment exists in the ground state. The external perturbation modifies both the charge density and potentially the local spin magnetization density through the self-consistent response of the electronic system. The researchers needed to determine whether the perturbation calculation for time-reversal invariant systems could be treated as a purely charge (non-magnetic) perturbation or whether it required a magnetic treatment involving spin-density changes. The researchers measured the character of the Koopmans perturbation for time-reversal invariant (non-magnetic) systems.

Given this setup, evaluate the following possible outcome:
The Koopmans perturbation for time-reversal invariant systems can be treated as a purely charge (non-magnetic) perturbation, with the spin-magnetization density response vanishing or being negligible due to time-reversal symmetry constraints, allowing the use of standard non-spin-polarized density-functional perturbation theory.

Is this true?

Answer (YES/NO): NO